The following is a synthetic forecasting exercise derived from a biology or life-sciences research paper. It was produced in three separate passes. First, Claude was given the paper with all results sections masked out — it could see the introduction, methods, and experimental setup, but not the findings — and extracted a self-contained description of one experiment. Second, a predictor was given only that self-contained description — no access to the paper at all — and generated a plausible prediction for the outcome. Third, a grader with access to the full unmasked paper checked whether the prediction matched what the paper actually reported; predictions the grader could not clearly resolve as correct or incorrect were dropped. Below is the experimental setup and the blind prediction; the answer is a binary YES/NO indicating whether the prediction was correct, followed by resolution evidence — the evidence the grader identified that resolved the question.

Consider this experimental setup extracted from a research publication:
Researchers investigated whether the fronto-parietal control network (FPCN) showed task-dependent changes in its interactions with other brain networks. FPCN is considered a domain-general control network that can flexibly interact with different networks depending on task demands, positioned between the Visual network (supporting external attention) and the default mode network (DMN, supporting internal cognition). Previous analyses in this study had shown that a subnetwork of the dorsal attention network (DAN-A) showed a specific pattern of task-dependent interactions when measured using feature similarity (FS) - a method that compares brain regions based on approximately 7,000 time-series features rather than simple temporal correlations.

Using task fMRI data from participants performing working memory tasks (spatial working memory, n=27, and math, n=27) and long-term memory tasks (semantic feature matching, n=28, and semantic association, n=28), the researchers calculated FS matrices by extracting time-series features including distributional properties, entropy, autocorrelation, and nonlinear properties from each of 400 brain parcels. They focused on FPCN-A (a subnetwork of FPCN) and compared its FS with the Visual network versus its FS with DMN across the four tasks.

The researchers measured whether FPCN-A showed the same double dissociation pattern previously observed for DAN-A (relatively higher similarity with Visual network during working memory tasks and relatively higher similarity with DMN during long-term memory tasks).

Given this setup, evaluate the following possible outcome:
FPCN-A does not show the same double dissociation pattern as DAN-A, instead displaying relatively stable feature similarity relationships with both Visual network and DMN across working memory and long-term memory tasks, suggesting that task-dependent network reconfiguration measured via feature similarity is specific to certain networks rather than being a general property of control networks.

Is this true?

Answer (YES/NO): NO